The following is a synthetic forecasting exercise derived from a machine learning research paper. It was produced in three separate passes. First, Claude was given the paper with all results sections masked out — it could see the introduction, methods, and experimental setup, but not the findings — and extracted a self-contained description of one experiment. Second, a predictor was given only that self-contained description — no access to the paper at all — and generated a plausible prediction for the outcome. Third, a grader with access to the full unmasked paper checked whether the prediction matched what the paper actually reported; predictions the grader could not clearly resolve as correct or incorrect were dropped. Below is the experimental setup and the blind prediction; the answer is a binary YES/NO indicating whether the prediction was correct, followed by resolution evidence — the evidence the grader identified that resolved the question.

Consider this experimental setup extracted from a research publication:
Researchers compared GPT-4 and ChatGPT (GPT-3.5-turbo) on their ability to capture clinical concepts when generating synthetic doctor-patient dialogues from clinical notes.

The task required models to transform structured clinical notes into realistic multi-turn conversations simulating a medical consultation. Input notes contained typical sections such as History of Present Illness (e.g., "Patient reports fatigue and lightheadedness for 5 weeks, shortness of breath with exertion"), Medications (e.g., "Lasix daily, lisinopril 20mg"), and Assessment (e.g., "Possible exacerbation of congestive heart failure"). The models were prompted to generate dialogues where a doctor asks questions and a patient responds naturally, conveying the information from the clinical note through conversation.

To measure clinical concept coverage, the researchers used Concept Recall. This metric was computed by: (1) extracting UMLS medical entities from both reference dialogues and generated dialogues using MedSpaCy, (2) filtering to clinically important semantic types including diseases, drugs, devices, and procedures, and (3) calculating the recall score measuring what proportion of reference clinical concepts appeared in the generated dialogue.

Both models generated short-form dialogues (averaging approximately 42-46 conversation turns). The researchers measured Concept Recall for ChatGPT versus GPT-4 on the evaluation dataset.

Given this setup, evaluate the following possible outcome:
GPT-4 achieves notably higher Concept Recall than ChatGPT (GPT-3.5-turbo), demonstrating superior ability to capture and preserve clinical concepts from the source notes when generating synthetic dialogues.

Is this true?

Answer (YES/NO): YES